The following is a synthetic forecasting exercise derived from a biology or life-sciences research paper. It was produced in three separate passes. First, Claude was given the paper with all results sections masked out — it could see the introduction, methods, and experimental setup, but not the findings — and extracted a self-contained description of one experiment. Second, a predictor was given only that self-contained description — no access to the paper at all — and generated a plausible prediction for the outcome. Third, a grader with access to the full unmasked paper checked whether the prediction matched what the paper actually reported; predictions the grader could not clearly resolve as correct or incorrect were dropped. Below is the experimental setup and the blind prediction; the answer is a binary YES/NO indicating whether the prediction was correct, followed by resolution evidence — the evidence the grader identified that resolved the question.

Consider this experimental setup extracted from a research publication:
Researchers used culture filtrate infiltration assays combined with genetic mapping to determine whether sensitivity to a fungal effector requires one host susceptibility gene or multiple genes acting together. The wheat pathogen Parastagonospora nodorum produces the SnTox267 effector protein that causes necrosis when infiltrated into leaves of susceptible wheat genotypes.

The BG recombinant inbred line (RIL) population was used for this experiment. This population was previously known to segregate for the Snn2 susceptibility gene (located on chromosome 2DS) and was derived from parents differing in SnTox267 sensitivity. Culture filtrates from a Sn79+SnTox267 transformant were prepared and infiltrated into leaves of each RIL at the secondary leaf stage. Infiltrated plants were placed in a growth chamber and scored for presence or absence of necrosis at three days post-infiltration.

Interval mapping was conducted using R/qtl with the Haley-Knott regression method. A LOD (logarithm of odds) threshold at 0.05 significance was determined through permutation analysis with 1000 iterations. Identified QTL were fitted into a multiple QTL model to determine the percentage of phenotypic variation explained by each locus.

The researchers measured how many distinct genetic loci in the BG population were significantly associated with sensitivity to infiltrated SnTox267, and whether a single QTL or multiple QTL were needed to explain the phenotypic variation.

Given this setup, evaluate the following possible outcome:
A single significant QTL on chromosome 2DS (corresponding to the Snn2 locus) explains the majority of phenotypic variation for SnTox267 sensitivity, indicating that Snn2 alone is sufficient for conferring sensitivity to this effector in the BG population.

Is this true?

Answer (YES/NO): YES